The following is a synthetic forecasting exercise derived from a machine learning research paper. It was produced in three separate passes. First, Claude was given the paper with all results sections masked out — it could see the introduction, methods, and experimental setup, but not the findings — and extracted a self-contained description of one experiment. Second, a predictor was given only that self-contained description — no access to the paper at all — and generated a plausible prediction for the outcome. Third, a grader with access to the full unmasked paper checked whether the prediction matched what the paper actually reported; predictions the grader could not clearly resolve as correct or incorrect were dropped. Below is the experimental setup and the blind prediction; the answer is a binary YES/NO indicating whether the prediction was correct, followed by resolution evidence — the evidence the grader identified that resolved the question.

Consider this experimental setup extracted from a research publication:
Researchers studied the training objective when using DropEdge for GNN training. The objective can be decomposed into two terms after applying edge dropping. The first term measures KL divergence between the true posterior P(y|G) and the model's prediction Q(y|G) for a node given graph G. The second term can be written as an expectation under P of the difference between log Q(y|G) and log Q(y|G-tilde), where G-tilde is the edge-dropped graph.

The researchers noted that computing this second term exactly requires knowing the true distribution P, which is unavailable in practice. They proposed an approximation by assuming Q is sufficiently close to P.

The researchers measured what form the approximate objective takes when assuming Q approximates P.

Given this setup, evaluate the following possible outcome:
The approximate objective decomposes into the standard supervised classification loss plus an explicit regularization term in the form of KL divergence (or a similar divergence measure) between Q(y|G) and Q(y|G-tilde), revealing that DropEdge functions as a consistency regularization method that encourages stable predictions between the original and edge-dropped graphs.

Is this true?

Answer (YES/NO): YES